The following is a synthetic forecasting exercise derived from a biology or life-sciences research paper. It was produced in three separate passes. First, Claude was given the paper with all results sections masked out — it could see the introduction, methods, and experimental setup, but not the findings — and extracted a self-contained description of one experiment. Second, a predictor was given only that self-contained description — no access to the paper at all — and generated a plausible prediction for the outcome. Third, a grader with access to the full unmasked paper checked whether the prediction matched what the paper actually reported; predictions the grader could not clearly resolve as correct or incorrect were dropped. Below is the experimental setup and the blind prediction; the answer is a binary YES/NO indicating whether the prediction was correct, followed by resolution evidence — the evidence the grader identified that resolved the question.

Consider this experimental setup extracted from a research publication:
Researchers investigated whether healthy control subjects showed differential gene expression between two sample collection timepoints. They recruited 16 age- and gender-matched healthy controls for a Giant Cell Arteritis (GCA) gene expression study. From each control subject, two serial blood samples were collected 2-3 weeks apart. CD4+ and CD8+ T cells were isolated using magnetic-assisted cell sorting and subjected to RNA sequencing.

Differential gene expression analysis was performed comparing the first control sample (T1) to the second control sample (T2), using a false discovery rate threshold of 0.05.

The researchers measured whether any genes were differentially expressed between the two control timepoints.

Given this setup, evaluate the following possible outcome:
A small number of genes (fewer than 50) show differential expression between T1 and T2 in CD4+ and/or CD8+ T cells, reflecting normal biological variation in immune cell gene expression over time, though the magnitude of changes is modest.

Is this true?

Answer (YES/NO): NO